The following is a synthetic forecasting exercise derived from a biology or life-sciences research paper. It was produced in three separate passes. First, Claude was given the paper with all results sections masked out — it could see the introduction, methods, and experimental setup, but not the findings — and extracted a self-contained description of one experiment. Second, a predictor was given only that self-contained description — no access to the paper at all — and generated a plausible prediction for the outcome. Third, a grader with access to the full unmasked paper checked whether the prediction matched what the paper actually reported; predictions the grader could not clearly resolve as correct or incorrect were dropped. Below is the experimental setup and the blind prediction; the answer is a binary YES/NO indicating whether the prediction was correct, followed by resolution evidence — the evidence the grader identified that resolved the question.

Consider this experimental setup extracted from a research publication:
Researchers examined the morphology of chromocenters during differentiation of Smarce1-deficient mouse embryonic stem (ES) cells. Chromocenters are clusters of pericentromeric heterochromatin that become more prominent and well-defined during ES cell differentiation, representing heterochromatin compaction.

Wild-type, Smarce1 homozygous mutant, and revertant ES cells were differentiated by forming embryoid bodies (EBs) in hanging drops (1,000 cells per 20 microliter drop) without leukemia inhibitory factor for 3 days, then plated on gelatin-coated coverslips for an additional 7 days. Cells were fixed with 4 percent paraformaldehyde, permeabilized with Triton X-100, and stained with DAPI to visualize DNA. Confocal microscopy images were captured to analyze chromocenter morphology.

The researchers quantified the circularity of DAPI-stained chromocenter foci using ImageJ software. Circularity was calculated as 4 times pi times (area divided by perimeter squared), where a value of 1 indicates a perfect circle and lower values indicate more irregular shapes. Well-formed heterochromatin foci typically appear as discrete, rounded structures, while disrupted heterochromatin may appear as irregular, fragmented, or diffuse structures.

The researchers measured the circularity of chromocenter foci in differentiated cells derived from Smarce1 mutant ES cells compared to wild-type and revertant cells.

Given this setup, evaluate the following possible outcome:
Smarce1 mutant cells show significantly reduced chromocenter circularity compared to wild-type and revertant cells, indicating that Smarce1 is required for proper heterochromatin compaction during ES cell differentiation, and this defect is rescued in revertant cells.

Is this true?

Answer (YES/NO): YES